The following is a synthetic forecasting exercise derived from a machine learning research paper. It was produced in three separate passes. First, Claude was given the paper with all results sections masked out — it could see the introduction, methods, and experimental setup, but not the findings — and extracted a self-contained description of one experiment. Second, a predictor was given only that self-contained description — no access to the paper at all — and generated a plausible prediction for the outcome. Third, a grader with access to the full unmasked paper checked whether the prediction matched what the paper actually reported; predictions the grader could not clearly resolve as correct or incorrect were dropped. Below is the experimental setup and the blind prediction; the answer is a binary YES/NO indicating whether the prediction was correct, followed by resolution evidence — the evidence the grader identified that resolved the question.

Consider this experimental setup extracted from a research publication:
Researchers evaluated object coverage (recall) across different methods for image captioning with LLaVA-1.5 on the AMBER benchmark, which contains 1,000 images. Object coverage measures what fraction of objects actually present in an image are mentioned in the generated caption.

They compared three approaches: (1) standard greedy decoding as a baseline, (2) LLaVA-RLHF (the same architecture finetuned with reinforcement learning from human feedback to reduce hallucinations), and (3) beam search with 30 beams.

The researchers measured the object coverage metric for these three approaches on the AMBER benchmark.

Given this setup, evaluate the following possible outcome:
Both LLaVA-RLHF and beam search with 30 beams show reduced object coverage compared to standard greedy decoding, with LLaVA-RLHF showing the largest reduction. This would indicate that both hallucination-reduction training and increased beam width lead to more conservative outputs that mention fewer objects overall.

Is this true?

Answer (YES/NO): NO